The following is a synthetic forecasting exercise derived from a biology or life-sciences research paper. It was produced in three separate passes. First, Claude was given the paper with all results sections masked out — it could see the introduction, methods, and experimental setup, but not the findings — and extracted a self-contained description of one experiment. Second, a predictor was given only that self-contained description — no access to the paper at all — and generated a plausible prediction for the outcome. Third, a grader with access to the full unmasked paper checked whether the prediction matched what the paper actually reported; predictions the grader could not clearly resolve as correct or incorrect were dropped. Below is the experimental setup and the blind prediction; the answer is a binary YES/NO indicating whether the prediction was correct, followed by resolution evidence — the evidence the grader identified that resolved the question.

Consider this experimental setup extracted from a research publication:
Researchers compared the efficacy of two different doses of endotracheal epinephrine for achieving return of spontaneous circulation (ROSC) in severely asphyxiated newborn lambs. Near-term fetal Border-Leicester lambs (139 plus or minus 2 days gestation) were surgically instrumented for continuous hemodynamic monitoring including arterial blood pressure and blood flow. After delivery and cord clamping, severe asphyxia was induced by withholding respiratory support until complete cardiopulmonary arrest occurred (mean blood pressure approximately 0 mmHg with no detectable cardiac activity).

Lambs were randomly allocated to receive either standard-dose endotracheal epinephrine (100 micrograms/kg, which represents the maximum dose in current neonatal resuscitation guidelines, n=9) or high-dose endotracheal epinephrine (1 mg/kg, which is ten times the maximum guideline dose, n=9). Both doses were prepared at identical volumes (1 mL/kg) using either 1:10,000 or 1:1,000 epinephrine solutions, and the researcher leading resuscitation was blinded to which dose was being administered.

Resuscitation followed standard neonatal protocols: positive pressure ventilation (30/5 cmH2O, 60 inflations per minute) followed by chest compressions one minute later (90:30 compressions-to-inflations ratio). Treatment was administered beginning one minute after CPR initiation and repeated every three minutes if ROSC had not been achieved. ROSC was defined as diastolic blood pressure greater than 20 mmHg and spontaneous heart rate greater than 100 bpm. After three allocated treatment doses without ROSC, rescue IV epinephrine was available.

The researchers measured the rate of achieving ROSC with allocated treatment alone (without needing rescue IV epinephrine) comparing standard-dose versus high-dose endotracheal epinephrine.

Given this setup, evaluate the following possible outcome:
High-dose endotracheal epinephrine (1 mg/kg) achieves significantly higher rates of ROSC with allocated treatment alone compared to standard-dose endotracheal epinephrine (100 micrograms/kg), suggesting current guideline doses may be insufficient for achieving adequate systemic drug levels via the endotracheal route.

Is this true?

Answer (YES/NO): YES